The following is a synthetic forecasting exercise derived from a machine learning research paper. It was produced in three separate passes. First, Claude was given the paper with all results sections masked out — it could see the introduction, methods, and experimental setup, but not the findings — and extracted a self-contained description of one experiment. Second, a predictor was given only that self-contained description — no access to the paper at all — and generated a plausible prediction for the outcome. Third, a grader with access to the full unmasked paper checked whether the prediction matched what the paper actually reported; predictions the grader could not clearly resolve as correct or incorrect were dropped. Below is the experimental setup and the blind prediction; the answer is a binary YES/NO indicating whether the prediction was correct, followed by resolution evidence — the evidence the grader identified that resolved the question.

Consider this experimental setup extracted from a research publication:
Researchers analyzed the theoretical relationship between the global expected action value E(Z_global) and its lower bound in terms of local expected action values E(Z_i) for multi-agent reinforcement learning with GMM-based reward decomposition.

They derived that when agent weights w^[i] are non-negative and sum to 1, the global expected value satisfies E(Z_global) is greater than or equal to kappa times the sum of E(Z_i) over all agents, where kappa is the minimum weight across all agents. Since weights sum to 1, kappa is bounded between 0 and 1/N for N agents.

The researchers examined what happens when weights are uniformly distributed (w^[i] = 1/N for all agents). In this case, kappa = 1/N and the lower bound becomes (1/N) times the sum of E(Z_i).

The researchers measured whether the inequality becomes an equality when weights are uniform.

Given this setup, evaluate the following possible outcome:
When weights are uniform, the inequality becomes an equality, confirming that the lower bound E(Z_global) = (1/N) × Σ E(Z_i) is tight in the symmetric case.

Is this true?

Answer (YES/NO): YES